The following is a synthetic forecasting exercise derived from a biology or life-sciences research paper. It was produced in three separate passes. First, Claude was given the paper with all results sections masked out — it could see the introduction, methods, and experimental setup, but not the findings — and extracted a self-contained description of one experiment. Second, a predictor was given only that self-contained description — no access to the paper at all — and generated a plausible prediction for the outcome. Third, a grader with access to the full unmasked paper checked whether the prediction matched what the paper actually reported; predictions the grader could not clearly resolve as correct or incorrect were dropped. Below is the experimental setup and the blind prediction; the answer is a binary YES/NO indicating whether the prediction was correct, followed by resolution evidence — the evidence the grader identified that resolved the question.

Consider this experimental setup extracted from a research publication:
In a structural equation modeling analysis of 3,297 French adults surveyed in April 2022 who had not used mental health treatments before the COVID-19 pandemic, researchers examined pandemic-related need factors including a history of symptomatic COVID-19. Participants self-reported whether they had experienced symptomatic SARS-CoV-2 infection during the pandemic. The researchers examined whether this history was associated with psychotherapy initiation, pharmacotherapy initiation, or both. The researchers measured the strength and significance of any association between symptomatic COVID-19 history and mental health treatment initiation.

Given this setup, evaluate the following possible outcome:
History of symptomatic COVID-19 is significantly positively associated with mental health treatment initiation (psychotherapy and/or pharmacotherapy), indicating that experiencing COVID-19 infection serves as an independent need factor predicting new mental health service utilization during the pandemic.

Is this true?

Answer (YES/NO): NO